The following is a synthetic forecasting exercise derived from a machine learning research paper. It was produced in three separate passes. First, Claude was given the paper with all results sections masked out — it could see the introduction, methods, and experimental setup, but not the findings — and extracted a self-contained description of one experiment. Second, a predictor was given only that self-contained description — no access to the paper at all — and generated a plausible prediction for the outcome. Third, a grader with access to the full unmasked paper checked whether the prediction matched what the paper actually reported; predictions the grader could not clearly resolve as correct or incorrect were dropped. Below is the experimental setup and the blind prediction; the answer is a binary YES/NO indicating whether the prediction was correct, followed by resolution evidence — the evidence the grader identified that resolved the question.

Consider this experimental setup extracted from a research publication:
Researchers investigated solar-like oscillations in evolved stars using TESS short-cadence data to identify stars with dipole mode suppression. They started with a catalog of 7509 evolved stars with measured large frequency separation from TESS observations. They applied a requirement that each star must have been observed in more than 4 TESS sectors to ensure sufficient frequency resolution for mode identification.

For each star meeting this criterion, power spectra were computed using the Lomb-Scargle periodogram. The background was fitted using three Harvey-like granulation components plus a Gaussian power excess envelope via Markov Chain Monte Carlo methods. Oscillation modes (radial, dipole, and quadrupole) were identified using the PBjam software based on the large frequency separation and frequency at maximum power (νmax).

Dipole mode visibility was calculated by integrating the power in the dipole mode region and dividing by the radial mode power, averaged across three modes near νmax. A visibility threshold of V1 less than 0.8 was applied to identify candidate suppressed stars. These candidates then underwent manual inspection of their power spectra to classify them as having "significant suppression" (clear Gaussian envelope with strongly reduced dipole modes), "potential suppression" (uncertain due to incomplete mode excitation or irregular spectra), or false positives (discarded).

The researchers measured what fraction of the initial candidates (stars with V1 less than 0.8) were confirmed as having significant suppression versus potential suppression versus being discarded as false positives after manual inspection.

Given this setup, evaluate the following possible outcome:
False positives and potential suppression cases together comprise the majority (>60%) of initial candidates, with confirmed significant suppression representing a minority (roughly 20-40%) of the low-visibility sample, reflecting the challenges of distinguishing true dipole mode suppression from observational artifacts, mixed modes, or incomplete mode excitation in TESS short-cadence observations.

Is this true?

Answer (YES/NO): YES